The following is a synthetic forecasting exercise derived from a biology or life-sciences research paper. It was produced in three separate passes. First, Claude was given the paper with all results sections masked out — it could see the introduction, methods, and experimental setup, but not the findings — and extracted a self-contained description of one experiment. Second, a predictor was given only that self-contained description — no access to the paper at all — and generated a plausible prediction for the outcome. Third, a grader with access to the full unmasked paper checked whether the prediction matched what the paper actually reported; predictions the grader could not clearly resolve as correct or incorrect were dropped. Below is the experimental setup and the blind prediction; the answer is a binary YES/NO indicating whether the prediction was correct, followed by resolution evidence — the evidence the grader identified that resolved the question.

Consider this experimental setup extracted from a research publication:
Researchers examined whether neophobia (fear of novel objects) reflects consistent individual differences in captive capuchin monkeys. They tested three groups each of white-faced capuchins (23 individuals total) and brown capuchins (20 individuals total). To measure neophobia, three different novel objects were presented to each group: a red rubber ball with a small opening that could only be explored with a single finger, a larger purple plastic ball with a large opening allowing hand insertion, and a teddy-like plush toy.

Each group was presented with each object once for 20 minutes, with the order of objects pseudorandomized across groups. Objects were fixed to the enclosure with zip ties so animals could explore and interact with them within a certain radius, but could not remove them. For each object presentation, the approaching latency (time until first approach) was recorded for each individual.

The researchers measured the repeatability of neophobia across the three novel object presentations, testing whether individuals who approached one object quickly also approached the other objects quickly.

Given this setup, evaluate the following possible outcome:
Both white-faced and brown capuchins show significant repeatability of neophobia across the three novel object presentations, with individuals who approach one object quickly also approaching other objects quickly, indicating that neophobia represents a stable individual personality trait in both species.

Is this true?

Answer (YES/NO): NO